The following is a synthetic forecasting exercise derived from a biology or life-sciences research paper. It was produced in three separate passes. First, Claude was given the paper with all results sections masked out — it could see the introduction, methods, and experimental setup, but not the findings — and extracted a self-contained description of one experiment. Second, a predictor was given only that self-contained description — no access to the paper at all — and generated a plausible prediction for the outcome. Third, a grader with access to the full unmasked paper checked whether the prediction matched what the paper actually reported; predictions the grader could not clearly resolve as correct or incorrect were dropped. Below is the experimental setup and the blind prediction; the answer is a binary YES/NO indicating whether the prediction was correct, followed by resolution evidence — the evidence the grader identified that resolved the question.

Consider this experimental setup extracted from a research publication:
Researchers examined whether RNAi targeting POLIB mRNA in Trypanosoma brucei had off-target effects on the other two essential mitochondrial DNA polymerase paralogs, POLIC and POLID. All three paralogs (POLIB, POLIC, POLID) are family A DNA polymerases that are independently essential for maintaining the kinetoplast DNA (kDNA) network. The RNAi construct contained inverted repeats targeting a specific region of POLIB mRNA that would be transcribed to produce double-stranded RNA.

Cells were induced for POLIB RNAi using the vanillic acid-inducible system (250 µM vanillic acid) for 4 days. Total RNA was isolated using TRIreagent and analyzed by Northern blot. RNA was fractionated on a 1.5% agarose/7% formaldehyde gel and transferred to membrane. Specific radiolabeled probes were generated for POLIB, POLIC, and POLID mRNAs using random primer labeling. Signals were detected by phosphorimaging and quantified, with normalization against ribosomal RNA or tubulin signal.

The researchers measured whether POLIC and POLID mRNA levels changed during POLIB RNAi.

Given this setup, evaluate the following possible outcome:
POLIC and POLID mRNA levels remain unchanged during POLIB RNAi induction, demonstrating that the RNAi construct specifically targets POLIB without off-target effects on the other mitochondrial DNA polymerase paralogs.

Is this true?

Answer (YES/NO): YES